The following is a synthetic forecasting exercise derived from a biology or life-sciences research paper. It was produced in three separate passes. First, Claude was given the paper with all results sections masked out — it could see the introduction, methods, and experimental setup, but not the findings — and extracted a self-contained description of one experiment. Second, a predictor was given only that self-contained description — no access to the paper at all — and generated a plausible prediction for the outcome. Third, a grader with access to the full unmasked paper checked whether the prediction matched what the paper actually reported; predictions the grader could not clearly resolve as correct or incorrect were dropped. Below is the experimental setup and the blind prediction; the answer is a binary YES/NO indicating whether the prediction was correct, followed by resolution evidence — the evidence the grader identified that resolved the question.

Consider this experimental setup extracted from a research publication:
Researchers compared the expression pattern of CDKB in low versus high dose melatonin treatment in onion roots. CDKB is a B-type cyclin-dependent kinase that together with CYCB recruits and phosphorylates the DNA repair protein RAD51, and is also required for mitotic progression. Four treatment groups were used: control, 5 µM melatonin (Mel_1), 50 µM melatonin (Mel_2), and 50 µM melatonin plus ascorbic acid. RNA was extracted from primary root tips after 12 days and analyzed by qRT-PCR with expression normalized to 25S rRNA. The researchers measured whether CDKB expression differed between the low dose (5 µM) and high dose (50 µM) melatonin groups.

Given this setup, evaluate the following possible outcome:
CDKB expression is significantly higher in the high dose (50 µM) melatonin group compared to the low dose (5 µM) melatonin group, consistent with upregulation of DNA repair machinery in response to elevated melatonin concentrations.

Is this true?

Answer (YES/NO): NO